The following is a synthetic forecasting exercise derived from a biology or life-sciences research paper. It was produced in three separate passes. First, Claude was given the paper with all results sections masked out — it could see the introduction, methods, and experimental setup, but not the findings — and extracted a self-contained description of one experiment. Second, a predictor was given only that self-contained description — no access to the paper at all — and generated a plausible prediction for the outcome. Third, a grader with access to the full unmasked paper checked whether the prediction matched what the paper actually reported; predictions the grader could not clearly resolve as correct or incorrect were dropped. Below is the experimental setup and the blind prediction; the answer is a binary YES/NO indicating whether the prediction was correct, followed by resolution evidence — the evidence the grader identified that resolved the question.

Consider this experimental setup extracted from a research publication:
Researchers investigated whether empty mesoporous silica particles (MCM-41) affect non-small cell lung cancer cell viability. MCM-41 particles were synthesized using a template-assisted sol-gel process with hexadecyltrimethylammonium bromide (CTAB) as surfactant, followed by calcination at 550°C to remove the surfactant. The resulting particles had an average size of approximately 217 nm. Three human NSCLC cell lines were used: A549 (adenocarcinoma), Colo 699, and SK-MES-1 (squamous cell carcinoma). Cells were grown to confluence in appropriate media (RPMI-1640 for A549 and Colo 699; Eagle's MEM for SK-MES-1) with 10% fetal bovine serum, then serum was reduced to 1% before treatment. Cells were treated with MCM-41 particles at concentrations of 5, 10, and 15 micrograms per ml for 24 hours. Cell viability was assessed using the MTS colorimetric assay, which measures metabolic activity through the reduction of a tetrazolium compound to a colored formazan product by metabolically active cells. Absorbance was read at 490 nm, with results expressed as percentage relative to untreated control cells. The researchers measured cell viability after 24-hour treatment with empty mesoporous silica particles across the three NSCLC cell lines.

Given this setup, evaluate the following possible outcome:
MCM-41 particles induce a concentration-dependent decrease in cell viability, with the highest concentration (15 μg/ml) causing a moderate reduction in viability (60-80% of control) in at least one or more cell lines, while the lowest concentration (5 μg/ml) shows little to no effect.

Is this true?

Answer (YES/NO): NO